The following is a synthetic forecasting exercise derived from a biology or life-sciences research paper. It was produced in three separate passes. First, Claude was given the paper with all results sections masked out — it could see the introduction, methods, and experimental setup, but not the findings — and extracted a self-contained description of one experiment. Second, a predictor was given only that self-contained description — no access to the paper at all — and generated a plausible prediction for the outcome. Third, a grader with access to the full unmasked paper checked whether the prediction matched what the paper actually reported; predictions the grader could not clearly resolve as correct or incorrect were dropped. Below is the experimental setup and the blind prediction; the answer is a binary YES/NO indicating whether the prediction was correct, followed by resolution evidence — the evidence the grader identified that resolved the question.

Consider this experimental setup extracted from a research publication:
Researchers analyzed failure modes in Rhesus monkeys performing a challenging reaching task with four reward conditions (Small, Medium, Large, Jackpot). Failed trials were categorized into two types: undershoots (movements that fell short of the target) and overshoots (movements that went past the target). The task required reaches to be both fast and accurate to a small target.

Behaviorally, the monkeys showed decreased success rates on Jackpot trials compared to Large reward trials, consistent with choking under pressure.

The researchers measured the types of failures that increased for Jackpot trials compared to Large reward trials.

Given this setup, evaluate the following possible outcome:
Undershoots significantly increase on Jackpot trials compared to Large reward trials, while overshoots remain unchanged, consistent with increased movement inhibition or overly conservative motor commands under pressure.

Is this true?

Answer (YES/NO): YES